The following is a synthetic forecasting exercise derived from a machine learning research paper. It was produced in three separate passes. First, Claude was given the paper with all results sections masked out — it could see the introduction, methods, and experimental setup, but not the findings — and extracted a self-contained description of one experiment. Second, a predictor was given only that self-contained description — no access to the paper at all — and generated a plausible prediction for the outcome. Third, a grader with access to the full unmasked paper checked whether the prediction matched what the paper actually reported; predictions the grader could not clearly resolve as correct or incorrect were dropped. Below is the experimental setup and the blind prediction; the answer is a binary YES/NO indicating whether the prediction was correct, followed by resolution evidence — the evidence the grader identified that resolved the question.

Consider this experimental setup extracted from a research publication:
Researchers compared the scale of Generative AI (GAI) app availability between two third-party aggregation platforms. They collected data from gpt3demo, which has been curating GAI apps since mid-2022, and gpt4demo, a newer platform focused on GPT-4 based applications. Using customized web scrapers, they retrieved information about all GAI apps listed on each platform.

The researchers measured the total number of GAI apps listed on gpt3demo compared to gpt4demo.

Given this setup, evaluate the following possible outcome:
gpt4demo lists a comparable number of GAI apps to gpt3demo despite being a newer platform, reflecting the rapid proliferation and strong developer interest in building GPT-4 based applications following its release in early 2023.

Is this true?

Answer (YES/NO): NO